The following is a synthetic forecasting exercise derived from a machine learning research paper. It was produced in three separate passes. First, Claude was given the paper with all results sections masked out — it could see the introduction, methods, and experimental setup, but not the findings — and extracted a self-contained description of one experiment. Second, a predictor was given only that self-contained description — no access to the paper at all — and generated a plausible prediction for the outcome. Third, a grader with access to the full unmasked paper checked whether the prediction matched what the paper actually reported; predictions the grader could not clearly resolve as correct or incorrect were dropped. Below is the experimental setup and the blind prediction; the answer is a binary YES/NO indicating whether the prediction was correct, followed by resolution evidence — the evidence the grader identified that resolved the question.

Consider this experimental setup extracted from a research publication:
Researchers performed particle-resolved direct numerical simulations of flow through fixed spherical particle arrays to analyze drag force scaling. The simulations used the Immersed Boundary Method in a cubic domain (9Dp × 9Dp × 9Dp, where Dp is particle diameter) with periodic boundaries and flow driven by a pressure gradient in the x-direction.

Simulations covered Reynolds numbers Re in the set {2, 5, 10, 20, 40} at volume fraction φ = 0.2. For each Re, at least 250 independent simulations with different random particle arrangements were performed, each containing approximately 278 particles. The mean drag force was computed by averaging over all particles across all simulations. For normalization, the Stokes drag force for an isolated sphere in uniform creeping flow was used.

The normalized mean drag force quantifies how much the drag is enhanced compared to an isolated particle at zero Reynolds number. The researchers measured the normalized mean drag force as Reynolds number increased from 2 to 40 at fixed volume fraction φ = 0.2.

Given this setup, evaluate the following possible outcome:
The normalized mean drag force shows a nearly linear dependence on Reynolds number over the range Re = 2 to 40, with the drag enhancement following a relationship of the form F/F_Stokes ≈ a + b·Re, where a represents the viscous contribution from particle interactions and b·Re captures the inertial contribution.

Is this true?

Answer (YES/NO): NO